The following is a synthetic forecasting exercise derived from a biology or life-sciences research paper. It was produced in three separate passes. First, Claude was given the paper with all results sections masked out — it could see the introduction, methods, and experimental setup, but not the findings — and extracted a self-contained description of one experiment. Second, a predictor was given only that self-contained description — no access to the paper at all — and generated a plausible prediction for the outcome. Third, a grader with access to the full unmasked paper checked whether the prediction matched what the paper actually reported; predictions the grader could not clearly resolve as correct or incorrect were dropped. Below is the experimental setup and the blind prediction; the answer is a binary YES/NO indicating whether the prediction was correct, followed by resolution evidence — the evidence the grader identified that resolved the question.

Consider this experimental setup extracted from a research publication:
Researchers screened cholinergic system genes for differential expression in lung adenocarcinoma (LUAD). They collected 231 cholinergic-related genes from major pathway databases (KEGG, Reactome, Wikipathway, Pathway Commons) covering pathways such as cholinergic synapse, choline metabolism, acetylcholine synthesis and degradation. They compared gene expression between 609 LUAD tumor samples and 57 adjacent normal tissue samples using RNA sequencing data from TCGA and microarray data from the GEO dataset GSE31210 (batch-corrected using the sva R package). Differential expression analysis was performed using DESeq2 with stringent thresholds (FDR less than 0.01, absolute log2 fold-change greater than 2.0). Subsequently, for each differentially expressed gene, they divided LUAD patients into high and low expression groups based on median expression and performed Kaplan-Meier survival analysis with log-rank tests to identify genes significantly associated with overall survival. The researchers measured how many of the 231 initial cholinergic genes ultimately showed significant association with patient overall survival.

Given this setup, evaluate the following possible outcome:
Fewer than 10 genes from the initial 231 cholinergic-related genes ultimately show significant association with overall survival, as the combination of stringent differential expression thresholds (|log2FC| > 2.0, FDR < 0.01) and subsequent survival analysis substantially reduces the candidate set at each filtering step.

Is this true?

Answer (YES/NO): YES